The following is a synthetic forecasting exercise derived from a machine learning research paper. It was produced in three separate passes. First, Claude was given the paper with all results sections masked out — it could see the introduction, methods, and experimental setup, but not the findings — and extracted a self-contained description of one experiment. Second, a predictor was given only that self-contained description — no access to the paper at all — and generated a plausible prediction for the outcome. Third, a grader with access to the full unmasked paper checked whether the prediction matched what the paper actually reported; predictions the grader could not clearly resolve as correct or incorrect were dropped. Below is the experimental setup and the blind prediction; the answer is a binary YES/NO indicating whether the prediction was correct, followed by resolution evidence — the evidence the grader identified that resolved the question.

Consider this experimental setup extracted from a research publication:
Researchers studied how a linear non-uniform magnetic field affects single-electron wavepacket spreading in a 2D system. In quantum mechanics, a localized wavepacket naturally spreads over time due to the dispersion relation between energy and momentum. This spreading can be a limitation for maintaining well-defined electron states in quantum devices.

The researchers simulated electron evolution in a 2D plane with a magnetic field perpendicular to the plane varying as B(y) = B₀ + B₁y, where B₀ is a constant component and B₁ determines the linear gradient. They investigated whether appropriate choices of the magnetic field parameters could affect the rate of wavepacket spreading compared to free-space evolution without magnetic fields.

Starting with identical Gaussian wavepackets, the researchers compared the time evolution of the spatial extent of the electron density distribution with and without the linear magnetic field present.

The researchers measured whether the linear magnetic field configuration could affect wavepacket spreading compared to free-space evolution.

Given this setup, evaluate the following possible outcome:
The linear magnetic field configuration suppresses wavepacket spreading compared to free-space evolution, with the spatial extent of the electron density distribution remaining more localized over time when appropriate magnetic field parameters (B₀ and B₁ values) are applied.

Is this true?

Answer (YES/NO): NO